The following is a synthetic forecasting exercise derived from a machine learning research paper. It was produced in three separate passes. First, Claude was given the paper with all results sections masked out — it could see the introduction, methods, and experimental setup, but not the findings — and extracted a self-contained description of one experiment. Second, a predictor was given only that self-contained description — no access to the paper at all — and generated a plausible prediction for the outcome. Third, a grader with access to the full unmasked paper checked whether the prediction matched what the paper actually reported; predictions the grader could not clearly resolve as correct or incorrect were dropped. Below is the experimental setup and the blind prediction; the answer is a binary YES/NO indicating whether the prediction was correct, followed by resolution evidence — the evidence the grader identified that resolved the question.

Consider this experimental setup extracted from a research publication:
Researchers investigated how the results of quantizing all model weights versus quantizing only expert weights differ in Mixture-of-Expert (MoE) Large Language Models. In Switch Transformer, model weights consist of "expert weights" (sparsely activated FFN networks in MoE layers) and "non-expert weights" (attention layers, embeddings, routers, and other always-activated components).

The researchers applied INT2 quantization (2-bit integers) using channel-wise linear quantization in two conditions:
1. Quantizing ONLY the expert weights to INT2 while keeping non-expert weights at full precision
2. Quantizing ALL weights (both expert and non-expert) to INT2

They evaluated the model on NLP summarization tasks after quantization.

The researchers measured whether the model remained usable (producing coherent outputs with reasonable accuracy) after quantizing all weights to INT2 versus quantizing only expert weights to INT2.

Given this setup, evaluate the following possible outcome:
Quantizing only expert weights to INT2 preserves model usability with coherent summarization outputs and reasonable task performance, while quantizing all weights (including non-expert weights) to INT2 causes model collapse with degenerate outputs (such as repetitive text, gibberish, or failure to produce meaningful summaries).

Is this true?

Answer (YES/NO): NO